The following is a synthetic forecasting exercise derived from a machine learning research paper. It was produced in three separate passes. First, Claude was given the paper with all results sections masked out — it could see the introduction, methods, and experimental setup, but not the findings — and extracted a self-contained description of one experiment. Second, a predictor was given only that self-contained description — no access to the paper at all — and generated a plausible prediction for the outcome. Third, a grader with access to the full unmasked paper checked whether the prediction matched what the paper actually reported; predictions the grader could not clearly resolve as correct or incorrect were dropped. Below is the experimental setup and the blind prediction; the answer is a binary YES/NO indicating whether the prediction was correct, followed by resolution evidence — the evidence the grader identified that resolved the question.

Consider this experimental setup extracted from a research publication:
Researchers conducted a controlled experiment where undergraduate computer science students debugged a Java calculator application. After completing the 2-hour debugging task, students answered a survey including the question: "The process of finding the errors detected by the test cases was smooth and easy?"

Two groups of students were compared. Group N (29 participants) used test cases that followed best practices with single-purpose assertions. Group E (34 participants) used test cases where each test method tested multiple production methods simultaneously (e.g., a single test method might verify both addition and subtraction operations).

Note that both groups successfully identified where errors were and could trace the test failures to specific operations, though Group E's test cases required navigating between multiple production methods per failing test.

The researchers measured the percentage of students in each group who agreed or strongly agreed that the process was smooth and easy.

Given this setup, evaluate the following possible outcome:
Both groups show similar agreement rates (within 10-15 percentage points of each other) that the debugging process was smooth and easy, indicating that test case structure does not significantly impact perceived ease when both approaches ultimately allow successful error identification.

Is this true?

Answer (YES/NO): YES